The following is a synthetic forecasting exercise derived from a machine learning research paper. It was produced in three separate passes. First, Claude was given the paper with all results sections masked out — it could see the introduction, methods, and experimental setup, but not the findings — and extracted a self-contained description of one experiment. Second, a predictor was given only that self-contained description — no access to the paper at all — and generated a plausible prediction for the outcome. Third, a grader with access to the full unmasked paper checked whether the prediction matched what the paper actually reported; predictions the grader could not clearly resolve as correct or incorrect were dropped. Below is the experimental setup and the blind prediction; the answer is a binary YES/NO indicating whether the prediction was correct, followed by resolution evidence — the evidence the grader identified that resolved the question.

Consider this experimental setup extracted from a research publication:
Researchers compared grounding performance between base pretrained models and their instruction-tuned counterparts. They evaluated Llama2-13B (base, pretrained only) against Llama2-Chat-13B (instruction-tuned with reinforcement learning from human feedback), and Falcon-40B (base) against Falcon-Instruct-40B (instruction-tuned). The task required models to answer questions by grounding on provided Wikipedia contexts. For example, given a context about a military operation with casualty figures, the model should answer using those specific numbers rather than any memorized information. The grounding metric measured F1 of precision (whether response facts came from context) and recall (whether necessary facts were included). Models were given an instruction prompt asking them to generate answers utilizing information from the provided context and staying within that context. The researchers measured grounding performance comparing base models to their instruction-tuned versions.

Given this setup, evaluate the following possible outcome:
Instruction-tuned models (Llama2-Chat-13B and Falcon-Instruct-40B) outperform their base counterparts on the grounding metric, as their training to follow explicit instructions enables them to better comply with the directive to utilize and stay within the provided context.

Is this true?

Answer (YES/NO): YES